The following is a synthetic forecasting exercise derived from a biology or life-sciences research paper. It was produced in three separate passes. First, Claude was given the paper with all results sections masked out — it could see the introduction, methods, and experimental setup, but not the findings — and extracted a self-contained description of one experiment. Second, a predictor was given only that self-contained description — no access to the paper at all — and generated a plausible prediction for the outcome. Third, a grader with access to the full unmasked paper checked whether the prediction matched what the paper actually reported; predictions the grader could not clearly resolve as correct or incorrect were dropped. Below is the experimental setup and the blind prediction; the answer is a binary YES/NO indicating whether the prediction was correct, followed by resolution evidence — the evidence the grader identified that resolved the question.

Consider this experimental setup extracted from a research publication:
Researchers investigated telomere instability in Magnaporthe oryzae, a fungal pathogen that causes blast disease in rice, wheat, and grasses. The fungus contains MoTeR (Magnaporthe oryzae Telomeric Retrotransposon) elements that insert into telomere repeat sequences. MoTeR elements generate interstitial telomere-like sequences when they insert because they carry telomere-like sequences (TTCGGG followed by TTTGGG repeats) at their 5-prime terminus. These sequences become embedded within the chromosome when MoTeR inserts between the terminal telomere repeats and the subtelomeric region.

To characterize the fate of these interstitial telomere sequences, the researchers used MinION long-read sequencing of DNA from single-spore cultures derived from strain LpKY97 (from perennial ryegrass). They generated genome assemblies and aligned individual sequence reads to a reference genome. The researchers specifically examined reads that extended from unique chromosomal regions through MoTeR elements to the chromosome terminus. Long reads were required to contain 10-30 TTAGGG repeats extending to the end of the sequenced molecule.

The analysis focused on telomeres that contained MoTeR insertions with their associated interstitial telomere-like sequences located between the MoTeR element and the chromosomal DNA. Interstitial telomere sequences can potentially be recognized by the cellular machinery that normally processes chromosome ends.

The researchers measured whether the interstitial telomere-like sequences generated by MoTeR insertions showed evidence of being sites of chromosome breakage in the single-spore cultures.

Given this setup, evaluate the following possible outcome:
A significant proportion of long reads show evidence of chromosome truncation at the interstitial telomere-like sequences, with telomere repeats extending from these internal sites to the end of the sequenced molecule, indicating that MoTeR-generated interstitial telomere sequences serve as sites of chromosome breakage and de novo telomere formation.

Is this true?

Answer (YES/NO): YES